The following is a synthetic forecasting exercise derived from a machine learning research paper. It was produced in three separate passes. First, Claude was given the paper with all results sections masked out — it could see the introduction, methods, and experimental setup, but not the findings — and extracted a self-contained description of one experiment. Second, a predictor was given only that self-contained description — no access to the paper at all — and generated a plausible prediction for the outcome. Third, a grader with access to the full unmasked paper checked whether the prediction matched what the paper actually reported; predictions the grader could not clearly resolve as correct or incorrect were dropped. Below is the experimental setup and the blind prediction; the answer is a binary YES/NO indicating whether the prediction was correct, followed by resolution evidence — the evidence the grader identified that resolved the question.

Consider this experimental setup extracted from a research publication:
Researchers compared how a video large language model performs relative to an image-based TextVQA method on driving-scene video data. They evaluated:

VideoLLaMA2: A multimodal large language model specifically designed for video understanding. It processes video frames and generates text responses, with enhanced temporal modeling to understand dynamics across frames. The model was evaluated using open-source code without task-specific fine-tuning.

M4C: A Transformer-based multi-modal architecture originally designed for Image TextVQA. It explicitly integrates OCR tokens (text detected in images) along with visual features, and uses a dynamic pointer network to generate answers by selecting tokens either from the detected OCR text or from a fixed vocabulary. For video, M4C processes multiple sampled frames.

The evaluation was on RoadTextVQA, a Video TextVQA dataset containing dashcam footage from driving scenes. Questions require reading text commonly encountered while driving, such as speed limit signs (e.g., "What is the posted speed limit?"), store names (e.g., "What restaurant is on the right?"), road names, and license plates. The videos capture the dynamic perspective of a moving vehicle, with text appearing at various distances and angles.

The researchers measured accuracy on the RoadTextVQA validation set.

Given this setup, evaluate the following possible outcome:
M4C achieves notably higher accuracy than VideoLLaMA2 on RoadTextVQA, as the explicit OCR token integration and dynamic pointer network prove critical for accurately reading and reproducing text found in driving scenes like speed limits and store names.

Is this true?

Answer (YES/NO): YES